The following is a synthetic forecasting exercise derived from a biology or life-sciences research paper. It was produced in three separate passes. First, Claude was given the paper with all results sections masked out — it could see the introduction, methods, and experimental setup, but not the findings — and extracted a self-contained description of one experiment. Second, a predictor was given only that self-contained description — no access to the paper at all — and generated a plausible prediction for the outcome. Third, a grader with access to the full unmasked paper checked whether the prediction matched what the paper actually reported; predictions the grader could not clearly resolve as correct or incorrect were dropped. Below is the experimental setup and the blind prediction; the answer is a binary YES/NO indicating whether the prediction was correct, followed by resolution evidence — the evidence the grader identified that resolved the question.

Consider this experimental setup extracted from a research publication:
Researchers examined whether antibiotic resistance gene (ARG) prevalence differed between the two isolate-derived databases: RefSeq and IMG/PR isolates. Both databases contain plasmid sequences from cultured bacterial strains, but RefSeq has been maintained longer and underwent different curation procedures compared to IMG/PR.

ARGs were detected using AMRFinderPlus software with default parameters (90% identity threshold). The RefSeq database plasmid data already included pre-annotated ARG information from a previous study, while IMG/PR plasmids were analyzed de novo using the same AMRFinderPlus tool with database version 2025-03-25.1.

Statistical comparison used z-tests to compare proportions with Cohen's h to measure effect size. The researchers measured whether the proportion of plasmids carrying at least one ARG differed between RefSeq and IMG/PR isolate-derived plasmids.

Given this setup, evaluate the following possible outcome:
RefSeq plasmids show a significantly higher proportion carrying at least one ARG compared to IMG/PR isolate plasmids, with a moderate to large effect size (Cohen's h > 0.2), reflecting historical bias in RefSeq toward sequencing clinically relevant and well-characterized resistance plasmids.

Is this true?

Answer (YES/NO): YES